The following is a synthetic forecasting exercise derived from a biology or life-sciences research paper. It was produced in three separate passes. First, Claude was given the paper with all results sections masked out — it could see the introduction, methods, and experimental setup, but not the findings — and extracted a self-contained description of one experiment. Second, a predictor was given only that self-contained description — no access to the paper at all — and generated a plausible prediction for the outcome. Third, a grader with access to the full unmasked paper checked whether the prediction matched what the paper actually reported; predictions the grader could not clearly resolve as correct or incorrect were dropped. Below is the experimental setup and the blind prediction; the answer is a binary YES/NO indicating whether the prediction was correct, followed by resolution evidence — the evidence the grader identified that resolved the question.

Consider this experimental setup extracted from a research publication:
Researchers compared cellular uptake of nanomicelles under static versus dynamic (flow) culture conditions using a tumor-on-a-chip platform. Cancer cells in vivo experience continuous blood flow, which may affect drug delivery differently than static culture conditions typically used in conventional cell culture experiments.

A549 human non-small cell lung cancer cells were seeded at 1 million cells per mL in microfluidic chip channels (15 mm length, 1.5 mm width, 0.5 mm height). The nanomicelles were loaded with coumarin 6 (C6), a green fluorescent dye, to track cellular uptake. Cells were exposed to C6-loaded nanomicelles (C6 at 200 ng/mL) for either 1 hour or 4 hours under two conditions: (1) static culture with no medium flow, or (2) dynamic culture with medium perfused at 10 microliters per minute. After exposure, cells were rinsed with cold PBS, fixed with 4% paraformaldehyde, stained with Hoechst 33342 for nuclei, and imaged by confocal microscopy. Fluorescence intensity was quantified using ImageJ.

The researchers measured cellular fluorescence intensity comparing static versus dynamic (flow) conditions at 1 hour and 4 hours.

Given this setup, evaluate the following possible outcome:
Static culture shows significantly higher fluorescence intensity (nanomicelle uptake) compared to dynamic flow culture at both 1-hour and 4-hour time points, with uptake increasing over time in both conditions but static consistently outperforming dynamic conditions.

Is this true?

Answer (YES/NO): YES